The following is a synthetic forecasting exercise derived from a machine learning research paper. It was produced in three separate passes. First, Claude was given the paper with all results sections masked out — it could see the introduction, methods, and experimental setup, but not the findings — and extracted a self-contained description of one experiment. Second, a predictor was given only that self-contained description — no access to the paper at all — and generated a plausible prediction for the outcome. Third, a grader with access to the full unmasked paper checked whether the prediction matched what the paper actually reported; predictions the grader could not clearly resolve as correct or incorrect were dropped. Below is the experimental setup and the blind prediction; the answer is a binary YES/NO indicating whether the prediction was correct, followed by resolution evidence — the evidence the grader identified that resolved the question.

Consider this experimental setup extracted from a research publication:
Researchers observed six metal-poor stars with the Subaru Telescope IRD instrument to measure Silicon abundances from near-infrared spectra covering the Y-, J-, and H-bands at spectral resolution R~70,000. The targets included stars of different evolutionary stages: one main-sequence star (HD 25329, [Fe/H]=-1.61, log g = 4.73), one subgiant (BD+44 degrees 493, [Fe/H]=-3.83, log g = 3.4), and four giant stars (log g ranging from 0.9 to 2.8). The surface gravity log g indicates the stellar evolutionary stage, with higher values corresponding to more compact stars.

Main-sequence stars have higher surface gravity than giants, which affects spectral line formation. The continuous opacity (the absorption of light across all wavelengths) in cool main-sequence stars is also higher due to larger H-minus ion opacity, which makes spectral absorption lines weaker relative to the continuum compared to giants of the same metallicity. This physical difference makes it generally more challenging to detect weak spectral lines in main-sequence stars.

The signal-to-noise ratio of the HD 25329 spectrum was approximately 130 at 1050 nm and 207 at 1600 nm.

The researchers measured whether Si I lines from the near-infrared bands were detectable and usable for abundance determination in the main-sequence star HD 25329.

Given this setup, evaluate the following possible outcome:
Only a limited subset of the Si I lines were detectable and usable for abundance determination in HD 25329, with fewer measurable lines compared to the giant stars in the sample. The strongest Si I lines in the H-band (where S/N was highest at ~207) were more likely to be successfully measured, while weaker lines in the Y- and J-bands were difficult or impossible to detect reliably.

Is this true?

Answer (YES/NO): NO